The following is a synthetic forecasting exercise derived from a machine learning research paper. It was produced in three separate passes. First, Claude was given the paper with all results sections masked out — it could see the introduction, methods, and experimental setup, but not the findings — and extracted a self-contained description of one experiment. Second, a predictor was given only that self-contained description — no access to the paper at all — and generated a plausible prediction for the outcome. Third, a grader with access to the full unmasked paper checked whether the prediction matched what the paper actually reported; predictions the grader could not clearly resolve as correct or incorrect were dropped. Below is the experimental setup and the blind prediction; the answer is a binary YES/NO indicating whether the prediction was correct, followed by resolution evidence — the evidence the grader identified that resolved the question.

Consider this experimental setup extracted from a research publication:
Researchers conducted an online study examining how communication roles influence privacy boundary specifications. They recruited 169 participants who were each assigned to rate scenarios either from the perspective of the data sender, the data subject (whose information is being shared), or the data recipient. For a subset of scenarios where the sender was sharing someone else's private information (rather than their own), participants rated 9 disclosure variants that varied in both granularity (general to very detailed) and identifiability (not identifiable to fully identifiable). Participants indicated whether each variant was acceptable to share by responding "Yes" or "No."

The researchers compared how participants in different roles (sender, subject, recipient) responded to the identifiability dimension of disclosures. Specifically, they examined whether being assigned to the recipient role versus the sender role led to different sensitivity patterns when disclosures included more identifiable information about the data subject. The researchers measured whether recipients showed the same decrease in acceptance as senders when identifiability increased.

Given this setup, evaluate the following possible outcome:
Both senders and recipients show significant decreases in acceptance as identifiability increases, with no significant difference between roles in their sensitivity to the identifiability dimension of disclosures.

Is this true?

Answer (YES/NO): NO